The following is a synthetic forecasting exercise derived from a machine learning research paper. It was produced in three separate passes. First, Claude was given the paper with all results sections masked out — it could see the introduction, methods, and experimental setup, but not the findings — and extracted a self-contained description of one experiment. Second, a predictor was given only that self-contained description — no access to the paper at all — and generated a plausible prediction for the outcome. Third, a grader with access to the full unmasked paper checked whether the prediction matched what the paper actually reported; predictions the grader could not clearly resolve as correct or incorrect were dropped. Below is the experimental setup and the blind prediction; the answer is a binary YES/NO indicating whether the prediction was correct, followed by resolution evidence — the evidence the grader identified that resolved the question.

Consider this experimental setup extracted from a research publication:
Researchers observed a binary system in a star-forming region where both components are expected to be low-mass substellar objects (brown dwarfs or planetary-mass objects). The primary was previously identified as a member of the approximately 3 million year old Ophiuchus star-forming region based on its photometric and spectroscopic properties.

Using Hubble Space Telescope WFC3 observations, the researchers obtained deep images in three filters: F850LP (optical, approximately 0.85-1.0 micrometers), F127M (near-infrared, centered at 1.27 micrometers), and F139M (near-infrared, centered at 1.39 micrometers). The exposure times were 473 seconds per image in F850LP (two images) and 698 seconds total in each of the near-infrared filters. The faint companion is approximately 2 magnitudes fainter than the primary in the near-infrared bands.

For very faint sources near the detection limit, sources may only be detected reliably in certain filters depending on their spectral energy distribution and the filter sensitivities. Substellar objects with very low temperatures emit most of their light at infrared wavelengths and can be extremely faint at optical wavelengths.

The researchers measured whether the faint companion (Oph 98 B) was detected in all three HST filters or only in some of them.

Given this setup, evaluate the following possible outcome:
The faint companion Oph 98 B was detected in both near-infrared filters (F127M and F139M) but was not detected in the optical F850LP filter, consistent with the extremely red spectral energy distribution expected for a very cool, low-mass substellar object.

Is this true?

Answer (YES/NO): NO